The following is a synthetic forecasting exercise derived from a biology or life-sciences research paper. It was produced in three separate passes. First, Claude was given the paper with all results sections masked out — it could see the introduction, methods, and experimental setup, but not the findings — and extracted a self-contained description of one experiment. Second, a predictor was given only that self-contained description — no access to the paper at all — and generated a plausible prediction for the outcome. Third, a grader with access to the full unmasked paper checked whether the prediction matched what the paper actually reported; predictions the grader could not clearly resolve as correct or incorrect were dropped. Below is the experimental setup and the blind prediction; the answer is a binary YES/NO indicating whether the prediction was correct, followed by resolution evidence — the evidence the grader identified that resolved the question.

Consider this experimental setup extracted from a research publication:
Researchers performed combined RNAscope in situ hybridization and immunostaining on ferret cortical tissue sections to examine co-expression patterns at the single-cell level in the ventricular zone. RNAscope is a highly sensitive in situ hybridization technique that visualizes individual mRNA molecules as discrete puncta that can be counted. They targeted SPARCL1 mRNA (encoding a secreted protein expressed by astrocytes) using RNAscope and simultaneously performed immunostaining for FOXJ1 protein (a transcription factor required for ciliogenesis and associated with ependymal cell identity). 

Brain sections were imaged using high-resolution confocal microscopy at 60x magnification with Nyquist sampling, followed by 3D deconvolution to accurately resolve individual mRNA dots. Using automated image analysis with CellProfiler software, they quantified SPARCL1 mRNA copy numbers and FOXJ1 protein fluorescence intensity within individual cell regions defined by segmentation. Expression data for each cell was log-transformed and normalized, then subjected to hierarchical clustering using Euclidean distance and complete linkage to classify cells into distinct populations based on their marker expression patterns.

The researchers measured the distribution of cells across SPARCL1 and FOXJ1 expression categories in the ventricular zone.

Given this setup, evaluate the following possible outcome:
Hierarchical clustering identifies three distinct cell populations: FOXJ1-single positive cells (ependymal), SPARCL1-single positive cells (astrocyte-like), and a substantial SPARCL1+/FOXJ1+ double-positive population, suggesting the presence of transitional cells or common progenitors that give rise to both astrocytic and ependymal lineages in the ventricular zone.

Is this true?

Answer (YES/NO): NO